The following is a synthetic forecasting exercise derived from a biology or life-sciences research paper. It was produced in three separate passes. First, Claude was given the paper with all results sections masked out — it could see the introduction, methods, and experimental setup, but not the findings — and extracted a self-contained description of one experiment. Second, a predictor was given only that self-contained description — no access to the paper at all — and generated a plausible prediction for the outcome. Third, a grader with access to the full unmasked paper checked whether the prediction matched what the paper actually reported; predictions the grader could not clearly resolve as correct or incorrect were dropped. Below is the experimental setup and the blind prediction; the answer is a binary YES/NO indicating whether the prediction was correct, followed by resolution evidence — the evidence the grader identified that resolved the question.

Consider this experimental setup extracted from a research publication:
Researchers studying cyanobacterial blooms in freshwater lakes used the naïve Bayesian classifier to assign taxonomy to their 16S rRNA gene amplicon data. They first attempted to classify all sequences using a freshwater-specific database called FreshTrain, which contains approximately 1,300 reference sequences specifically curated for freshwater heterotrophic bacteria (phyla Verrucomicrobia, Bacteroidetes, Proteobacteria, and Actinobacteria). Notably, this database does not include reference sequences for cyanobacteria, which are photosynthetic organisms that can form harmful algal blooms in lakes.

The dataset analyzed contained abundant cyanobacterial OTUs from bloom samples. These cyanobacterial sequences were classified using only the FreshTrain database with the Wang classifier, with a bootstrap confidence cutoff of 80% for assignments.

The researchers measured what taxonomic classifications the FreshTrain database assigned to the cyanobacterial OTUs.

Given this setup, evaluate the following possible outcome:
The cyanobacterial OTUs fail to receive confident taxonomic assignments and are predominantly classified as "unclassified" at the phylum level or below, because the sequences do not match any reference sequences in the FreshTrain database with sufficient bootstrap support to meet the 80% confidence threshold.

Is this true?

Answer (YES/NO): YES